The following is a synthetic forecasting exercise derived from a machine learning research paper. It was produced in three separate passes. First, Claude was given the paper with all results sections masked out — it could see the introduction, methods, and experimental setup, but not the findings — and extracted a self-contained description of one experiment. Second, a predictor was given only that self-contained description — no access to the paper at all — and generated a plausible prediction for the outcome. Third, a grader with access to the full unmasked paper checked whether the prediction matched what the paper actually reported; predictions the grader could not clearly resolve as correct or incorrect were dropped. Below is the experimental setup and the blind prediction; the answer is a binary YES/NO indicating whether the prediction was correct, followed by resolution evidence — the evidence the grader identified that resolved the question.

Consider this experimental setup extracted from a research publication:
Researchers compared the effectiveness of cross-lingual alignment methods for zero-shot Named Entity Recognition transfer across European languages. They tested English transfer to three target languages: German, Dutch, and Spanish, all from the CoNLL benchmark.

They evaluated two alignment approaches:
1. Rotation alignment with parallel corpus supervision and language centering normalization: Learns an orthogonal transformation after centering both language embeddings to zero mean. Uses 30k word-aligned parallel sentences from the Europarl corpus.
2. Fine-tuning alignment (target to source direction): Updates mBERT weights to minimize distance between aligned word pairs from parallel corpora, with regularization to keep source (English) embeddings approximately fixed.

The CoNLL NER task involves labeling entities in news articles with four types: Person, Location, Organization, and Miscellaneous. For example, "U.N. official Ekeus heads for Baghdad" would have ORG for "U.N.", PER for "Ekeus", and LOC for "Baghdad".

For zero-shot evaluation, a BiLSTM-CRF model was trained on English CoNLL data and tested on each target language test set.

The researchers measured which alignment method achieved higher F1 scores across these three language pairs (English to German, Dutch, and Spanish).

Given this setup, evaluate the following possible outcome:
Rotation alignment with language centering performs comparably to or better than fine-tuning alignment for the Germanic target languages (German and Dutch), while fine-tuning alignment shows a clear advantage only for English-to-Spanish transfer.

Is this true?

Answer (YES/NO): NO